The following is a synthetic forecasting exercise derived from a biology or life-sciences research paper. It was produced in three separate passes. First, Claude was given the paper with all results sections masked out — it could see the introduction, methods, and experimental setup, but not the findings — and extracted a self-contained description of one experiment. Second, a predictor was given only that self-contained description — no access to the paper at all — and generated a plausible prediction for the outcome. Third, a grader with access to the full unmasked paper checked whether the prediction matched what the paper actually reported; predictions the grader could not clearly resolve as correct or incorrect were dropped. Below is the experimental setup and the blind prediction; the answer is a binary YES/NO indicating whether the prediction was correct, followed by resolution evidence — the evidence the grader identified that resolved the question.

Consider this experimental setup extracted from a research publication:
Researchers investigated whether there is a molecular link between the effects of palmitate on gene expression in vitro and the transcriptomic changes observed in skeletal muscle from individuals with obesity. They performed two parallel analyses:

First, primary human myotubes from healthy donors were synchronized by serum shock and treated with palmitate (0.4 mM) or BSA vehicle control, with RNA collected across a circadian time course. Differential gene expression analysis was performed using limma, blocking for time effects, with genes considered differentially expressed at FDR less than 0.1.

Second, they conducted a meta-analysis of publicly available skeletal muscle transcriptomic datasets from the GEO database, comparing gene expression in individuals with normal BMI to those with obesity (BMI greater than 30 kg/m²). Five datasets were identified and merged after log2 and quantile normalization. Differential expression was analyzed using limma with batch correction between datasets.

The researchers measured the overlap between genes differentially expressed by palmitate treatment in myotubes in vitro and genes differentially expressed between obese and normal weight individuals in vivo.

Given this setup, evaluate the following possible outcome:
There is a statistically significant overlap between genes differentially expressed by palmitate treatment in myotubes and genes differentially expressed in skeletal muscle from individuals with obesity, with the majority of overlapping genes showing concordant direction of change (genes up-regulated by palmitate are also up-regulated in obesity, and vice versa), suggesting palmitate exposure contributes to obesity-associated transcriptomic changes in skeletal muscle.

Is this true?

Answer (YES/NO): NO